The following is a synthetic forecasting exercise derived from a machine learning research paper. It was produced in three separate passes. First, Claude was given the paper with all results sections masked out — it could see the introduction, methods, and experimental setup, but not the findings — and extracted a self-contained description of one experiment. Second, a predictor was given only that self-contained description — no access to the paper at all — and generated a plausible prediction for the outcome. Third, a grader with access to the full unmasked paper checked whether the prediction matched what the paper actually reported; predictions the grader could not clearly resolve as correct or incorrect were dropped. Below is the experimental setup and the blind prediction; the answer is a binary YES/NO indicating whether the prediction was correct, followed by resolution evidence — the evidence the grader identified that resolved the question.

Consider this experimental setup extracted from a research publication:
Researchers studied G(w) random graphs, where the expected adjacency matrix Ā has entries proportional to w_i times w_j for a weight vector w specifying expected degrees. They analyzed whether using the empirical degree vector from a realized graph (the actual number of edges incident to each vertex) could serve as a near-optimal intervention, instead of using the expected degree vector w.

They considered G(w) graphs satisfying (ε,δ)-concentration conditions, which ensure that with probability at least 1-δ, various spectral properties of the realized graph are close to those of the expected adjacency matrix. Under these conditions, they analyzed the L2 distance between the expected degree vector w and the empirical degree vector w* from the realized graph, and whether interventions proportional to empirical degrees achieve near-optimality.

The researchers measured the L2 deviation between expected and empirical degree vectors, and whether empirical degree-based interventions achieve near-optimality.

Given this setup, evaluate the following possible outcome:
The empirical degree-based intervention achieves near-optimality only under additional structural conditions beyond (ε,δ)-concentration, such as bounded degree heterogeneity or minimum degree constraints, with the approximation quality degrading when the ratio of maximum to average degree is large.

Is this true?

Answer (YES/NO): NO